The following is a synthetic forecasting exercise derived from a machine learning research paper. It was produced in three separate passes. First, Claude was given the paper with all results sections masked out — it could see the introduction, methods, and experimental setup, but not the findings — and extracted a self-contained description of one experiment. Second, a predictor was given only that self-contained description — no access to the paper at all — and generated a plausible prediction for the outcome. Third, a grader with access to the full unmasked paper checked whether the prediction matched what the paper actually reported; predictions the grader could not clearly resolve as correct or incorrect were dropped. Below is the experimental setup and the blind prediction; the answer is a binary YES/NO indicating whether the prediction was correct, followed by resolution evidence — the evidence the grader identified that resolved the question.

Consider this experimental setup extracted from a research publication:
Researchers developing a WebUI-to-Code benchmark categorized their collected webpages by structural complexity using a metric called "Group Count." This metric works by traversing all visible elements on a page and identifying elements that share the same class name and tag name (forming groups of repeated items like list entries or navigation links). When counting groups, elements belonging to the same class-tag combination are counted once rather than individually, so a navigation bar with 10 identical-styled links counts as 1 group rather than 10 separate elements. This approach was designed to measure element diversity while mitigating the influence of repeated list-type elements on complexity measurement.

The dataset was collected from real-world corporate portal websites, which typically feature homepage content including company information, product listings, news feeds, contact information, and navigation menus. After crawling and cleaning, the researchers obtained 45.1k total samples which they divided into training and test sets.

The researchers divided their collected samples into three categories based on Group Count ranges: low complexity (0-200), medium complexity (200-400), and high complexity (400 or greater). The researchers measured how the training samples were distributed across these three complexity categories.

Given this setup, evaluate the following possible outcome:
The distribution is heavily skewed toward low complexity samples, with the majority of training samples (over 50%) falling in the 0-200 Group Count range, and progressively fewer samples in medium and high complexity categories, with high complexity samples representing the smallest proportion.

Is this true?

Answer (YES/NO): NO